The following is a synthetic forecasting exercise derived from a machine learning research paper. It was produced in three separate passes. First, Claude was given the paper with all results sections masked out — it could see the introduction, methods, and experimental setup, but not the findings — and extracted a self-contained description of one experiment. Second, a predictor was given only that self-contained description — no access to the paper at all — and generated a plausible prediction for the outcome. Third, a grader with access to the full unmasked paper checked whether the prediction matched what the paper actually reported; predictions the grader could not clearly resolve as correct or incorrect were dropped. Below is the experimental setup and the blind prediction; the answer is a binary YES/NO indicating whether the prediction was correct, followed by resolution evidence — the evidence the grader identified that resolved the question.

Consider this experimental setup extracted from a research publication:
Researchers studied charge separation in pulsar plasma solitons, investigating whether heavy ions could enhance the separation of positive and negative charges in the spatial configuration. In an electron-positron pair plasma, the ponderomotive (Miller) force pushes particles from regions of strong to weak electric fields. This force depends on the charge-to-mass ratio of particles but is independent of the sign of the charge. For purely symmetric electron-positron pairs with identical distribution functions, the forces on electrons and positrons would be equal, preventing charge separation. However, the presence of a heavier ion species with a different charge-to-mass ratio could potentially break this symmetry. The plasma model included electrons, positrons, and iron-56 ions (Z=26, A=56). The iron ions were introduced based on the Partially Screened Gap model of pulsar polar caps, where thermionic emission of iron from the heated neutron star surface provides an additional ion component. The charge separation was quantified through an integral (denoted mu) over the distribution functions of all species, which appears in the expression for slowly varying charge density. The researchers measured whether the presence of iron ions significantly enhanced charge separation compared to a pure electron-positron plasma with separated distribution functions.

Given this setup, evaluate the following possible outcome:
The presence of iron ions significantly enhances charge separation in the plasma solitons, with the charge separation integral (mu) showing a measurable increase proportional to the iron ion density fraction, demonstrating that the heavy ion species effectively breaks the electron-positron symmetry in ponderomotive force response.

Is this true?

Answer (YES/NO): NO